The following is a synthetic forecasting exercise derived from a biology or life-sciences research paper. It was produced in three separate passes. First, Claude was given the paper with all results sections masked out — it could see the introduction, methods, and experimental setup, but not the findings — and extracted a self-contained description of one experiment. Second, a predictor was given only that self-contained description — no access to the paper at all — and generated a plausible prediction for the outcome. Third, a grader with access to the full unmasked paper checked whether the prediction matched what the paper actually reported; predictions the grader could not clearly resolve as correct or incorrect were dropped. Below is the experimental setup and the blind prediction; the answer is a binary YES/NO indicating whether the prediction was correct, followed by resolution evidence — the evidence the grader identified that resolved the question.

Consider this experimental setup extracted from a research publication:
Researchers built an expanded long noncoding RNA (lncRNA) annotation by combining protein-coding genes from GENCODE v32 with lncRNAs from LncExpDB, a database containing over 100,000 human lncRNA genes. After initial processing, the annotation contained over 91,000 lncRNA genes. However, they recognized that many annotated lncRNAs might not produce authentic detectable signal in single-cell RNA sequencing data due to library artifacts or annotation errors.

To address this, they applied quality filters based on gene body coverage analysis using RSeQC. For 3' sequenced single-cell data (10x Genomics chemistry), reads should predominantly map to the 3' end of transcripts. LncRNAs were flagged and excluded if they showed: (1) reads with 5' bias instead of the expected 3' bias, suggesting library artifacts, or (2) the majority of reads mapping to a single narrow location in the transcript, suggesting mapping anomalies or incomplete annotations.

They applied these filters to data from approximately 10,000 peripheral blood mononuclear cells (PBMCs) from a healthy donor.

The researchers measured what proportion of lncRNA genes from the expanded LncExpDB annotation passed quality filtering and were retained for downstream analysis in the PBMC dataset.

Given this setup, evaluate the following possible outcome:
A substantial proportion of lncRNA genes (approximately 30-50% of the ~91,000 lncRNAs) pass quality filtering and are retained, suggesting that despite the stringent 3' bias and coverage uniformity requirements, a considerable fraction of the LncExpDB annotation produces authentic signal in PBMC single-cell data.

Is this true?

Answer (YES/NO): NO